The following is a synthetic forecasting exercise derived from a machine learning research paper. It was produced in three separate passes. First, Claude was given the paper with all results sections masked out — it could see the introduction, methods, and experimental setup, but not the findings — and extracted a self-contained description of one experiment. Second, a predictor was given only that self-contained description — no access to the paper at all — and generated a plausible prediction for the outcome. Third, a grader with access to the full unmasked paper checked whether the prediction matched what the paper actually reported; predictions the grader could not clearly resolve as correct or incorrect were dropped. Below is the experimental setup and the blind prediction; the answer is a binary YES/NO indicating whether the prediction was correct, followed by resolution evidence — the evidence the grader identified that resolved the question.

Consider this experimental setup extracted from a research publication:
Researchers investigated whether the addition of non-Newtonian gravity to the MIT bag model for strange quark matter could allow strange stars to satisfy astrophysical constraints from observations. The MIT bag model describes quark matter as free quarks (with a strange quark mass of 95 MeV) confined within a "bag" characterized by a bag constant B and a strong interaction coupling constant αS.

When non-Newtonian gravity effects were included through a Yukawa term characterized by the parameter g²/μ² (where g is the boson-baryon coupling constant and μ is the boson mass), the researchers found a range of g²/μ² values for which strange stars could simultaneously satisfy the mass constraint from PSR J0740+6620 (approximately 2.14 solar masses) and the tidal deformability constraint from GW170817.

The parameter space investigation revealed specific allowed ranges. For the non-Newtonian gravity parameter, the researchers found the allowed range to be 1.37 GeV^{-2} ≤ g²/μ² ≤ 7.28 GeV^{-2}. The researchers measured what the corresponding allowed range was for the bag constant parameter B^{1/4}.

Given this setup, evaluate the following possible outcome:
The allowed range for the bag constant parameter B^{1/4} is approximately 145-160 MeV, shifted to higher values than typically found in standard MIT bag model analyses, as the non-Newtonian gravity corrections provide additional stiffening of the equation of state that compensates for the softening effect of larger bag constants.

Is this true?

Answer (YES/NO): NO